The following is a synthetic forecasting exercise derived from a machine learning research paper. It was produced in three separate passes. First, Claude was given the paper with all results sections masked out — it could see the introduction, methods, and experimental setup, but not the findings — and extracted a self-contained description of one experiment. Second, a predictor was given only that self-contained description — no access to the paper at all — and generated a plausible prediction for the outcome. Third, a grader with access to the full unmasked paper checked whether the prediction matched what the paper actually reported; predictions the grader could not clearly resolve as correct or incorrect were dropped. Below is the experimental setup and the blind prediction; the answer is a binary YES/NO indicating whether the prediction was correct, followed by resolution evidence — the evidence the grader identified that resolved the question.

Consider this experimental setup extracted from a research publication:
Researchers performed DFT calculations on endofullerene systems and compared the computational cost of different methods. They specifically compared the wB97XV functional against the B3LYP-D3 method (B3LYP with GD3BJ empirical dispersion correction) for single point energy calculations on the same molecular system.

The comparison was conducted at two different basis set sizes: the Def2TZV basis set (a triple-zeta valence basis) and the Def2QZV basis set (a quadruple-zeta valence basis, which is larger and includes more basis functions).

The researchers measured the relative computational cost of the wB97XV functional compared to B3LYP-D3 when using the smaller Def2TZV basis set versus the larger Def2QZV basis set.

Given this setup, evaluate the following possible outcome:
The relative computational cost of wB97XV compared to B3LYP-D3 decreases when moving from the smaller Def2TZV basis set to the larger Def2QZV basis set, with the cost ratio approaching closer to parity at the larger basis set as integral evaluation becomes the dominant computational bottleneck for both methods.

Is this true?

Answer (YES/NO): NO